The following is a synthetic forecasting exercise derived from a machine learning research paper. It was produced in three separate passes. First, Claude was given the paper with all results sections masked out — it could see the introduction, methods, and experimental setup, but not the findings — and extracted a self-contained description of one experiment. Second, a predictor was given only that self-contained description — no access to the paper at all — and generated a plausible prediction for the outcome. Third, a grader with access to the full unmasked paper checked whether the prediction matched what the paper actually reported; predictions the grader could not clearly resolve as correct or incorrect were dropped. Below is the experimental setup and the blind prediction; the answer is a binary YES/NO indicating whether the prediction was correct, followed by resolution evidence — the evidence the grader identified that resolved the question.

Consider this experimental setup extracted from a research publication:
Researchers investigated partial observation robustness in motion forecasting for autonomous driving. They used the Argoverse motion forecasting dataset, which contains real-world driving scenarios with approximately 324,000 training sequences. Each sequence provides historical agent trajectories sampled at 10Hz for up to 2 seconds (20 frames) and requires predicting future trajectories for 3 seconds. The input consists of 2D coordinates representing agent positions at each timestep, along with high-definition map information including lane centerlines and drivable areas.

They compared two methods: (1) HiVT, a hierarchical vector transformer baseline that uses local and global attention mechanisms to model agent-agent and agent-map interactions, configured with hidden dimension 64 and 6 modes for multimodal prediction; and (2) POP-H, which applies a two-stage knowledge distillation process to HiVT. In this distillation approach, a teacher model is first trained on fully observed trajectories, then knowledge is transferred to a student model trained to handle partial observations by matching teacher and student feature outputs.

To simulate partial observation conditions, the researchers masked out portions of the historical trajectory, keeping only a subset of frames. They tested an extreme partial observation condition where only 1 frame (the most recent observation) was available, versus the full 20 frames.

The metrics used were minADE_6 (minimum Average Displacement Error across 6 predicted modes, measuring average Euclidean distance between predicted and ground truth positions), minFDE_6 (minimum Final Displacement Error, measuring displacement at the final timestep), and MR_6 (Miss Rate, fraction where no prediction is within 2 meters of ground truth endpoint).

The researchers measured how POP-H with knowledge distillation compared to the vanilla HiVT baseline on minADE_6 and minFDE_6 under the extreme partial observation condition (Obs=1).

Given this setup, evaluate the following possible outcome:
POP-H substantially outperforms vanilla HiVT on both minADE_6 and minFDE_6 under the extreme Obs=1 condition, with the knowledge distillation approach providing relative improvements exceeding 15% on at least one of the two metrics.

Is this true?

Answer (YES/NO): NO